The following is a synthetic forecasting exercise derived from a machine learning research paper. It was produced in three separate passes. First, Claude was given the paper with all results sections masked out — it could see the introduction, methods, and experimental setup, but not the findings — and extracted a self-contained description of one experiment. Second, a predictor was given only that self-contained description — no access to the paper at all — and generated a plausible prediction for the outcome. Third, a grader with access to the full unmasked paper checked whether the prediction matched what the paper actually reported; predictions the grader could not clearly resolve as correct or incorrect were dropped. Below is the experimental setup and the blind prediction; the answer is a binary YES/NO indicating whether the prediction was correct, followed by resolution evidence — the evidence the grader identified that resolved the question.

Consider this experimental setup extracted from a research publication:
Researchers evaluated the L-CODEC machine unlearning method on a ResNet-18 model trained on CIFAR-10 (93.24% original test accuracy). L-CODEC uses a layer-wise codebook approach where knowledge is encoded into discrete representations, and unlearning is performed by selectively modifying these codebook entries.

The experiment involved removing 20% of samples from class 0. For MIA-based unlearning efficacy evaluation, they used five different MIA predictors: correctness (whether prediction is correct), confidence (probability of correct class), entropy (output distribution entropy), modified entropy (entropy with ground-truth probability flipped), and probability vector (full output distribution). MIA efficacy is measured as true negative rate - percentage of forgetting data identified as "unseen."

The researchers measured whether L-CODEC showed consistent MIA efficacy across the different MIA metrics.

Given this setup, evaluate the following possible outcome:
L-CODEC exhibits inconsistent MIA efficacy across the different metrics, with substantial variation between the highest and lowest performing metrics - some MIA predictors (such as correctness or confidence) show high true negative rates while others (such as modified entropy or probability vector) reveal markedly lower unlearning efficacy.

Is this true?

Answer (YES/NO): NO